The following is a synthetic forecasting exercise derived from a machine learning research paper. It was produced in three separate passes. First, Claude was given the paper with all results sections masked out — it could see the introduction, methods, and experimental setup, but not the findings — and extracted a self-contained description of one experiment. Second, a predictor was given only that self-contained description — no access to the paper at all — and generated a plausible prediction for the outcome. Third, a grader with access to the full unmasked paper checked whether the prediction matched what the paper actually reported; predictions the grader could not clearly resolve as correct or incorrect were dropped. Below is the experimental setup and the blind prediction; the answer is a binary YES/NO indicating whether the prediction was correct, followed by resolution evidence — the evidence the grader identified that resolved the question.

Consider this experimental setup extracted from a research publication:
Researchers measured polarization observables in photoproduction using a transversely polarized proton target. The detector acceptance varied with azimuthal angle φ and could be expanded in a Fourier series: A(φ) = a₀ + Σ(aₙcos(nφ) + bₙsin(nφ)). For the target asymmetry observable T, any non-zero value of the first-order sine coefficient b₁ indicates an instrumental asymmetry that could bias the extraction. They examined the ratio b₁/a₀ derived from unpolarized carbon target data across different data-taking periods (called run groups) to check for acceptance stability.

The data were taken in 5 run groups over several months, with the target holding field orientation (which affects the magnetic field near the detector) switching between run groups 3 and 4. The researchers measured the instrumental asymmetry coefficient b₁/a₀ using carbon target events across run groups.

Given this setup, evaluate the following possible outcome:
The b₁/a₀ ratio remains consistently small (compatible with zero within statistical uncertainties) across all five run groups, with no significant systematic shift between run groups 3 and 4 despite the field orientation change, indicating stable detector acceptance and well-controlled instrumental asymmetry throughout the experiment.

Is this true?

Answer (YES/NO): NO